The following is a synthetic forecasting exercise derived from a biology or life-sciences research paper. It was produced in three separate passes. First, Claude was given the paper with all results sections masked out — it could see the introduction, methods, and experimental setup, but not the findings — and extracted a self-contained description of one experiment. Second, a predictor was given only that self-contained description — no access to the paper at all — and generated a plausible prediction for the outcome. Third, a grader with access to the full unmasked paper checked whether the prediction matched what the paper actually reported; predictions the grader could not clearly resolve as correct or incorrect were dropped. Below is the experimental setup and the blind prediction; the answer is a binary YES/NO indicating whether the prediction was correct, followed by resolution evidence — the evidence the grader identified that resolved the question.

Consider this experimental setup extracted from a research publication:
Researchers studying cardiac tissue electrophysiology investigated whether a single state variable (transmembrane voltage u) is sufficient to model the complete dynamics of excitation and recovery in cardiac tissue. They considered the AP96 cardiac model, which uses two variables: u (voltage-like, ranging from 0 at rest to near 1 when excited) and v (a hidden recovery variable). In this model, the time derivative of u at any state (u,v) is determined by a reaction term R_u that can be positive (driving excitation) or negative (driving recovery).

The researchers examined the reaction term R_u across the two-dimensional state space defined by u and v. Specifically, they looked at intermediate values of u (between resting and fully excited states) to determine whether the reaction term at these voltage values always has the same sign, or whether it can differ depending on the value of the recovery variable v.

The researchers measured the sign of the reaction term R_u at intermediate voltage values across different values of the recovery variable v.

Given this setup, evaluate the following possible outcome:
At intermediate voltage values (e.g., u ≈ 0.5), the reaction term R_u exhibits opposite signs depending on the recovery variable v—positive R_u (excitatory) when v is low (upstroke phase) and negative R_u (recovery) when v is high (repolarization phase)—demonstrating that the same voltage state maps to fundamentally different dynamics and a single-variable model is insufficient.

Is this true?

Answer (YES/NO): YES